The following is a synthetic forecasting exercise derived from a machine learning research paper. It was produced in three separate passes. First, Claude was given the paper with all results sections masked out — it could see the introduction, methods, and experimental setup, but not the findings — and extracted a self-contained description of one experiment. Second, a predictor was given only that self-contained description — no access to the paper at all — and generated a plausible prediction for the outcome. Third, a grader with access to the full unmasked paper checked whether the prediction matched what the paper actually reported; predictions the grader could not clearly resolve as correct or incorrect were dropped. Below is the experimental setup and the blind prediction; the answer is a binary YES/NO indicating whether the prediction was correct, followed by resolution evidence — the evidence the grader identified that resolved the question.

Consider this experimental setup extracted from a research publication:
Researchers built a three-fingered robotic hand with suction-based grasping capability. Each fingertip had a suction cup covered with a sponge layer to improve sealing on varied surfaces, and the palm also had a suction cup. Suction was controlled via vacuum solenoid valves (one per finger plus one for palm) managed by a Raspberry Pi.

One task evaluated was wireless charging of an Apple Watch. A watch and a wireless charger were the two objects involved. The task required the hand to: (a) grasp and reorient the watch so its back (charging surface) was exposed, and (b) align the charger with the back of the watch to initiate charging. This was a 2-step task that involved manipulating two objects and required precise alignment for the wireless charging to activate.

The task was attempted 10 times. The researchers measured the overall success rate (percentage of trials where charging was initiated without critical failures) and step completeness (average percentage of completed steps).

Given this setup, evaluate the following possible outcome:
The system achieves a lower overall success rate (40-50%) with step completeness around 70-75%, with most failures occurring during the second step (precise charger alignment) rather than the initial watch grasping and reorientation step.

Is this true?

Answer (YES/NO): NO